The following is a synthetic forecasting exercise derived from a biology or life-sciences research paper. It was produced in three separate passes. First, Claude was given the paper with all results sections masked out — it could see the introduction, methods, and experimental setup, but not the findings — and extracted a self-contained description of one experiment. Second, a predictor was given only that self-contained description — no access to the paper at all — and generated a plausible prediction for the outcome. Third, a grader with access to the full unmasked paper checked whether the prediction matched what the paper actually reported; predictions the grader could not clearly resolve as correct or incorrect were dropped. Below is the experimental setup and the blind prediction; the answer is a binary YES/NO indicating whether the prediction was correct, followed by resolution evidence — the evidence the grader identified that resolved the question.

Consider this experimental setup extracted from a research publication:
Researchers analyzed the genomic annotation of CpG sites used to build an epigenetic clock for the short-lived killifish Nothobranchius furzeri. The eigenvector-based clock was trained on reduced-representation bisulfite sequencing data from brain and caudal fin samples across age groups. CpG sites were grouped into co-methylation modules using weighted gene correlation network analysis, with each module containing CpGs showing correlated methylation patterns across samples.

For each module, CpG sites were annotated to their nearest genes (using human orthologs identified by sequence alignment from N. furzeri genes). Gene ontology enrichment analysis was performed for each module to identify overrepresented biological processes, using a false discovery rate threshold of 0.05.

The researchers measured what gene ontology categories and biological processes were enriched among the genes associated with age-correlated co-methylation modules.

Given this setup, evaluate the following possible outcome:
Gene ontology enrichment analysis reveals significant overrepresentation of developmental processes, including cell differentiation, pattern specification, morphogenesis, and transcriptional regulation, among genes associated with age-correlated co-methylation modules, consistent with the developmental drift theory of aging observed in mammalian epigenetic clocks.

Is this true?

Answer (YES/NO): YES